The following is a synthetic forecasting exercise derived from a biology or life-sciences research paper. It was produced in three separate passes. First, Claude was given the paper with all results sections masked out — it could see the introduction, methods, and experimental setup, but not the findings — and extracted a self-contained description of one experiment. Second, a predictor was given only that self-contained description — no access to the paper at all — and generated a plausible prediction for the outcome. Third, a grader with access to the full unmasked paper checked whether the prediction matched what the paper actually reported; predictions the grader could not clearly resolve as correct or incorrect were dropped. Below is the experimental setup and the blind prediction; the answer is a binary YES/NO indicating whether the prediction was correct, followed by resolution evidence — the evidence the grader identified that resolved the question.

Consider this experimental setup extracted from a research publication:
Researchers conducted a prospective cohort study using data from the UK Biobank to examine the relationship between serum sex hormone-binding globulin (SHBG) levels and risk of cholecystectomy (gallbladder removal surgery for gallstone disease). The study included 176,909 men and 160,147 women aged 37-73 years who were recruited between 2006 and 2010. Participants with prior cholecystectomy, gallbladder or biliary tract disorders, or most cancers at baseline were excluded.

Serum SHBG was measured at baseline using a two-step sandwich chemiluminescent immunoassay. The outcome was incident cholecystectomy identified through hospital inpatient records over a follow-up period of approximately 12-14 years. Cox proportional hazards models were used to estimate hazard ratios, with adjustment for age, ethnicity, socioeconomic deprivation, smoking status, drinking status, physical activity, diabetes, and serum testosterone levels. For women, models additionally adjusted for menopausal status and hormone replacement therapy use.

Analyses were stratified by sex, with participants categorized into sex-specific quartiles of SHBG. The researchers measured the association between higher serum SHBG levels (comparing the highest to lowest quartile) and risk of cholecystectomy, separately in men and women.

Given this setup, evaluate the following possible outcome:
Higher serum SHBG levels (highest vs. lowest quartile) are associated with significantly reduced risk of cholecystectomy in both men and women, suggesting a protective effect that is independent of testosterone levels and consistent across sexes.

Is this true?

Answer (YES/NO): YES